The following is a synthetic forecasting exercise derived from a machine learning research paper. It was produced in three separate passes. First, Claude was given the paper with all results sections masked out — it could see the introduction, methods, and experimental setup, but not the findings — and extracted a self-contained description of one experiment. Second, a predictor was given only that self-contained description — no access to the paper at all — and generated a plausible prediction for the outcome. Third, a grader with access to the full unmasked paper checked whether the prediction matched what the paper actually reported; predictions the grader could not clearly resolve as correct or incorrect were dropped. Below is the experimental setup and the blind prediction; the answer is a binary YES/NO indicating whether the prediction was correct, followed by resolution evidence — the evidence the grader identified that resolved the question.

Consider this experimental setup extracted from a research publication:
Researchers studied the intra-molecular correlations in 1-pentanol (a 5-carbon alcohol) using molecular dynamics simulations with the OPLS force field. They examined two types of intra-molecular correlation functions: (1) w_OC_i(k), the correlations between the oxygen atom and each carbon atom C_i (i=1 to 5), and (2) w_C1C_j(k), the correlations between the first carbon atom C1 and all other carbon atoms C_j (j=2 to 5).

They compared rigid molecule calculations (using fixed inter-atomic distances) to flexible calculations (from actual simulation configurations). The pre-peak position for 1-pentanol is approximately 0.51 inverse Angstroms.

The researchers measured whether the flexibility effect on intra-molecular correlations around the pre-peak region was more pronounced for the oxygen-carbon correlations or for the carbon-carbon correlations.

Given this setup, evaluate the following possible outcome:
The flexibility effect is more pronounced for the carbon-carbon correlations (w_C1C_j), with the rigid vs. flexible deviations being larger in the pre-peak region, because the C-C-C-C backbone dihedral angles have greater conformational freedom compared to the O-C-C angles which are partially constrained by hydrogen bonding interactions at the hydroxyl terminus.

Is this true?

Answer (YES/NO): NO